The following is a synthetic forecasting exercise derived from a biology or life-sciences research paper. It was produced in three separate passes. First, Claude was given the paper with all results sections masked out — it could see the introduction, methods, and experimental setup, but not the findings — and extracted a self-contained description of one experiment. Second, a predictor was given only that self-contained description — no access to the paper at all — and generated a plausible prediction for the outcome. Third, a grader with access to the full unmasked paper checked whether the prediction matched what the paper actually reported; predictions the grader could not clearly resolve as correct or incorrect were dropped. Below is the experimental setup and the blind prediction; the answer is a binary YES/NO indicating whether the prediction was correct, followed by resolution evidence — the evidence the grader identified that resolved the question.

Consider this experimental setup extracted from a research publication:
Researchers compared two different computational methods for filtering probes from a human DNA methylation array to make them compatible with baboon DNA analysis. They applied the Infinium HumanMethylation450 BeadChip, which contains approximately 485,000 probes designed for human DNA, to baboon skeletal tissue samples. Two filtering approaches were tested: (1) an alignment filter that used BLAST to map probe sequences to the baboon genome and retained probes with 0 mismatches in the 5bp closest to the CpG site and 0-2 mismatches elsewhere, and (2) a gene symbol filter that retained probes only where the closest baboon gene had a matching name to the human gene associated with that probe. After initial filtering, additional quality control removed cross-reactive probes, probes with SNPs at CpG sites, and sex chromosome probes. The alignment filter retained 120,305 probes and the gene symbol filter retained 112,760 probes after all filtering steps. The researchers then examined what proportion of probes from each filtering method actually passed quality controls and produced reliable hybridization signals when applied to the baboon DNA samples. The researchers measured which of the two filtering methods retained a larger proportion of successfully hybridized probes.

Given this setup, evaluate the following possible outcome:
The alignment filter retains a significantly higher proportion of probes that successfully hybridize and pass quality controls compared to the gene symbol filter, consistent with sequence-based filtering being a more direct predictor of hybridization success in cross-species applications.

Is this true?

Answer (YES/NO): YES